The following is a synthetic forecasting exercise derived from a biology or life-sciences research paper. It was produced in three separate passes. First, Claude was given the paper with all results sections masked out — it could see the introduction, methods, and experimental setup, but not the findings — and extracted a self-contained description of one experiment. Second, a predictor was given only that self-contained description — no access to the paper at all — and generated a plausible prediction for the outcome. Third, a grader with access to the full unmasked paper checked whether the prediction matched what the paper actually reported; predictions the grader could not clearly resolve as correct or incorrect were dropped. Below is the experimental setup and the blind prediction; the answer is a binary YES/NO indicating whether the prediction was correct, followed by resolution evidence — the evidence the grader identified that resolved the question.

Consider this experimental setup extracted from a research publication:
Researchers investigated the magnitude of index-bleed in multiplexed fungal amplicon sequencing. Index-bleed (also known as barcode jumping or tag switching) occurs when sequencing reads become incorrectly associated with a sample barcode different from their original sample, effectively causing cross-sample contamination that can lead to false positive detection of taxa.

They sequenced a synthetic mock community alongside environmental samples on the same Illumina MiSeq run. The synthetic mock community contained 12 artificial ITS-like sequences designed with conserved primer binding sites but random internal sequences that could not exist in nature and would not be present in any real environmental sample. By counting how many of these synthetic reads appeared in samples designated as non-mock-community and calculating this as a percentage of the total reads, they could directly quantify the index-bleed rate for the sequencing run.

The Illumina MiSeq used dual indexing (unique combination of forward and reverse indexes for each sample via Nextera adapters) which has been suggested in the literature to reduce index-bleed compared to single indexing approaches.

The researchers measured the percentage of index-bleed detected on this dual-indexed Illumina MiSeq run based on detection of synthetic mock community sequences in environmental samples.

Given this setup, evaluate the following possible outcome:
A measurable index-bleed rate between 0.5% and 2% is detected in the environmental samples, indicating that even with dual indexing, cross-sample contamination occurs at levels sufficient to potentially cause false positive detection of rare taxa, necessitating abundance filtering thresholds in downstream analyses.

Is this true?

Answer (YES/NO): NO